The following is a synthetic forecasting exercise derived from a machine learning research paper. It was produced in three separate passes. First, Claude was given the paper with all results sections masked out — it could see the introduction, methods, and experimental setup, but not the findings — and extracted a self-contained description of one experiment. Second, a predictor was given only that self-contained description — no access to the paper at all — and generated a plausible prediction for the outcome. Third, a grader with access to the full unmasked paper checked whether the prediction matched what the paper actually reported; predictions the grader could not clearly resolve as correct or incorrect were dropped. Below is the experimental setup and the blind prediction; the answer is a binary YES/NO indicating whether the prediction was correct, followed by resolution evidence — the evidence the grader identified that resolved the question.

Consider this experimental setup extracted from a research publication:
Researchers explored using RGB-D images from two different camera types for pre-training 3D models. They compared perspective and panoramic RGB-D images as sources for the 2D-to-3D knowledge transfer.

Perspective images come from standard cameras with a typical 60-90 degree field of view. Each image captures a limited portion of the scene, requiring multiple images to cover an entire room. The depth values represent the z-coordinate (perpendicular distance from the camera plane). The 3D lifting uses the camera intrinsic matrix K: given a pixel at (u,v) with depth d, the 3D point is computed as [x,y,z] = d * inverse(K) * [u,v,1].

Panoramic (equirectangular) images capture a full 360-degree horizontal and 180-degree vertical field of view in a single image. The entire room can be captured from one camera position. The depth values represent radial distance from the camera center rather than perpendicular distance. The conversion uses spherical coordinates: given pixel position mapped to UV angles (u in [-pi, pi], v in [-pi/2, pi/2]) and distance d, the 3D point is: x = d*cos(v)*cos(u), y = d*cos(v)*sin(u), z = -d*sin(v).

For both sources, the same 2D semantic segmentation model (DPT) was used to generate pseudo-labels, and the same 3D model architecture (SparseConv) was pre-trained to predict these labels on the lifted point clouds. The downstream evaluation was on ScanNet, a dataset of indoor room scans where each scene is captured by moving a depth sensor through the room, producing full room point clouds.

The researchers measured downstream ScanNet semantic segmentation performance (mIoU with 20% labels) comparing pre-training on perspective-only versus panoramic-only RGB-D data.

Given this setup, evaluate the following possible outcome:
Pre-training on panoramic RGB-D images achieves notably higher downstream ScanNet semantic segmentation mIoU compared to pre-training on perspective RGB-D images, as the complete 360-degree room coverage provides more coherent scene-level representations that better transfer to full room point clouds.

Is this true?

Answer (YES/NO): YES